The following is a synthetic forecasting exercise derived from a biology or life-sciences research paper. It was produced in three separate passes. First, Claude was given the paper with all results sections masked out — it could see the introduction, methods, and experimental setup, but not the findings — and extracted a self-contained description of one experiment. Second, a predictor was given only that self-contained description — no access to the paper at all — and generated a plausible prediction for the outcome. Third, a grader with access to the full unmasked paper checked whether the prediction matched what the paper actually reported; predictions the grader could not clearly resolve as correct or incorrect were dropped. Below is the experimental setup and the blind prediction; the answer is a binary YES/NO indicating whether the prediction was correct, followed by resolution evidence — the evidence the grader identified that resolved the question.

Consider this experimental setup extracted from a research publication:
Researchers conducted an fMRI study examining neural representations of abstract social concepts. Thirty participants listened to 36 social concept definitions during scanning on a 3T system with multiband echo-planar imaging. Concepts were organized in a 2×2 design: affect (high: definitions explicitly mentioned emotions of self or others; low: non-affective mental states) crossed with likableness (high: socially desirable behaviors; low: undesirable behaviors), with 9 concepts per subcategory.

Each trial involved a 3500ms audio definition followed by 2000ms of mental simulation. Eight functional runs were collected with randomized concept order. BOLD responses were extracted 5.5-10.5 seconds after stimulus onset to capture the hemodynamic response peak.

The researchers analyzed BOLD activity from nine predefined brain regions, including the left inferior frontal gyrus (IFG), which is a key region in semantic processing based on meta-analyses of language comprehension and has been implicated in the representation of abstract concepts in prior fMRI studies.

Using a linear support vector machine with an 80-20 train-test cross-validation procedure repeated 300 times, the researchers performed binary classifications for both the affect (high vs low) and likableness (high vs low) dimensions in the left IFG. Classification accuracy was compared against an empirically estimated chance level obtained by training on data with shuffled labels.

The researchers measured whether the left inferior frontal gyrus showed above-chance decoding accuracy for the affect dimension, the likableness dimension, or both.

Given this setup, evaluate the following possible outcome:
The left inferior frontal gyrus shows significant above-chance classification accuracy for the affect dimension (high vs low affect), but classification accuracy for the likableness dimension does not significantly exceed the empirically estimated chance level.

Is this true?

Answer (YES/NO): NO